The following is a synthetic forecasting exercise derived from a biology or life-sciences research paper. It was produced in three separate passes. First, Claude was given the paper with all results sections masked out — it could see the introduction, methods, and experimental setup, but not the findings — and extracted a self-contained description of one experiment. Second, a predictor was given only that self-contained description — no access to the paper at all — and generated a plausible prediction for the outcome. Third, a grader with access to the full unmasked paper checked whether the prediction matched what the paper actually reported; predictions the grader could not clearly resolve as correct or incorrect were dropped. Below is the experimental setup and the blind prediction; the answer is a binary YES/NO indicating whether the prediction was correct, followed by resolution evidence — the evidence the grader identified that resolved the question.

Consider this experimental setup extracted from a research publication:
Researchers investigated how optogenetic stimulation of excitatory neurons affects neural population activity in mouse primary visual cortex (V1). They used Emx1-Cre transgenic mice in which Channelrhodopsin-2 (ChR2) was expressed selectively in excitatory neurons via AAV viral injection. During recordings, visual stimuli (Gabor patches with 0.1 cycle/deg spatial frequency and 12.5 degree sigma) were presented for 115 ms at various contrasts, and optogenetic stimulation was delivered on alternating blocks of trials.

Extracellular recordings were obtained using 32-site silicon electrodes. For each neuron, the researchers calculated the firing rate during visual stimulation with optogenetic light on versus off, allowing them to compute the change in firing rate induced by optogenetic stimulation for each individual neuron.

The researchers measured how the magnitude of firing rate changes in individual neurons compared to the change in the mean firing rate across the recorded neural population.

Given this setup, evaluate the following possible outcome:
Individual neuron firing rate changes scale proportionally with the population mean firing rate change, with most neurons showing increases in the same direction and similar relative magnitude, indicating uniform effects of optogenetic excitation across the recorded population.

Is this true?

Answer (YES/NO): NO